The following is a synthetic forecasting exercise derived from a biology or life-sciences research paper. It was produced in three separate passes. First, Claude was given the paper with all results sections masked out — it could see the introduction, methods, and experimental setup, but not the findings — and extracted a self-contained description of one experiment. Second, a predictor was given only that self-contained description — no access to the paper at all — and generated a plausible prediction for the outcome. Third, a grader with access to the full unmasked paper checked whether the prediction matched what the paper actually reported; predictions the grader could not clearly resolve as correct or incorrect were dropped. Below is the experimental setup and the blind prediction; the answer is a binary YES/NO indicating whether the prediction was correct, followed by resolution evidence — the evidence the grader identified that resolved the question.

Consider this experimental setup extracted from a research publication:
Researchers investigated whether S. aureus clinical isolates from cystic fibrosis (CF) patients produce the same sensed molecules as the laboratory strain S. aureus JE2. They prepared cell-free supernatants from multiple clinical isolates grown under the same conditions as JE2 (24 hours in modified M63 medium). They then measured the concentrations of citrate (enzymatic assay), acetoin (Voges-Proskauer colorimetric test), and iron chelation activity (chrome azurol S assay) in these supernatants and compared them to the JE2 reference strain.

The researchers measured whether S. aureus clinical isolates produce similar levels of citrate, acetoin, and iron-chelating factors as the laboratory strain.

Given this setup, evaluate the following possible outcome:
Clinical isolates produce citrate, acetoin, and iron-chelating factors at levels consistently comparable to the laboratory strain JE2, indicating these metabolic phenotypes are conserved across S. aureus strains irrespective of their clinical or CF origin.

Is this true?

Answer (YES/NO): NO